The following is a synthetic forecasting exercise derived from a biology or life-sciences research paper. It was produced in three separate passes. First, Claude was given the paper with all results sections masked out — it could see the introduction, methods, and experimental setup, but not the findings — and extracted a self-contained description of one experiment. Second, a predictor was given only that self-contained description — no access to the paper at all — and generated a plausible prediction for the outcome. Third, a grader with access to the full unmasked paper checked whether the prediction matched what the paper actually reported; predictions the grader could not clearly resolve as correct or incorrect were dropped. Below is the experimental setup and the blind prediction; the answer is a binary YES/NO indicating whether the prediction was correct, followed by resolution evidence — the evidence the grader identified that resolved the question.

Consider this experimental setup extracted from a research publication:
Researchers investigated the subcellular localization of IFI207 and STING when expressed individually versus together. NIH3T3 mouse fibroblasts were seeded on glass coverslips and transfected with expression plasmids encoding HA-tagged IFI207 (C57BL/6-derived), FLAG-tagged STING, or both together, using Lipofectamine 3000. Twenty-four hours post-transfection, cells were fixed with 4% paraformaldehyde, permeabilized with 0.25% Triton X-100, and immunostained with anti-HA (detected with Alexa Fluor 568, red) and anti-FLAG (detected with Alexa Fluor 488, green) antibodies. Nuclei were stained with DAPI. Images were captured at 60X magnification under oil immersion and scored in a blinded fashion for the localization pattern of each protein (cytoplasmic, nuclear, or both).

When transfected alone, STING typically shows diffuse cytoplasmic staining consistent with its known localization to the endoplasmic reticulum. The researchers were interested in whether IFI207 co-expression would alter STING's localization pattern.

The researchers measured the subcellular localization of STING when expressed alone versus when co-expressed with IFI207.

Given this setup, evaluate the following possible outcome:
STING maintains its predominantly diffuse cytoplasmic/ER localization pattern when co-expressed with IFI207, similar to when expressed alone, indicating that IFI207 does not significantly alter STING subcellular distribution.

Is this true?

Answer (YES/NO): NO